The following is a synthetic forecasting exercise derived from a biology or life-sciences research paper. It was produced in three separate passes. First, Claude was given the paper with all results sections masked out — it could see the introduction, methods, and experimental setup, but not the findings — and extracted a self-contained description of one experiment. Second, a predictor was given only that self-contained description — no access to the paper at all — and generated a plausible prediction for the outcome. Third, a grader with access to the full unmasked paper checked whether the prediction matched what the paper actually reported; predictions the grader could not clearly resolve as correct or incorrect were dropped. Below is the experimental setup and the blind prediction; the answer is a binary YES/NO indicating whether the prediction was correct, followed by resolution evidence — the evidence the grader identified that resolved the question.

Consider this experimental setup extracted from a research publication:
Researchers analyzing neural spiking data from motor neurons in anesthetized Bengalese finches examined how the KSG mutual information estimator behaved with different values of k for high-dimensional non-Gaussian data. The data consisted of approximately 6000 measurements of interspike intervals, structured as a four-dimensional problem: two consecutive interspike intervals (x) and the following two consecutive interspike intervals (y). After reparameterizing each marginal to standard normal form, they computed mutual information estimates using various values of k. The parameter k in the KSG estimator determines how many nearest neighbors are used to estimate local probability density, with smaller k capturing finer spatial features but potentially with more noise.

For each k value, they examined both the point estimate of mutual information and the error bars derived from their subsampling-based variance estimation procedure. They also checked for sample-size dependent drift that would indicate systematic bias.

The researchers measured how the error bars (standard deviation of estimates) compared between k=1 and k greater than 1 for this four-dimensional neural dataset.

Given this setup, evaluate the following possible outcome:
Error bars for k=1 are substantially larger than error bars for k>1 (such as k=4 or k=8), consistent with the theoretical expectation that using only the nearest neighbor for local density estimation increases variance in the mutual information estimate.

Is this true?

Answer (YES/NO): YES